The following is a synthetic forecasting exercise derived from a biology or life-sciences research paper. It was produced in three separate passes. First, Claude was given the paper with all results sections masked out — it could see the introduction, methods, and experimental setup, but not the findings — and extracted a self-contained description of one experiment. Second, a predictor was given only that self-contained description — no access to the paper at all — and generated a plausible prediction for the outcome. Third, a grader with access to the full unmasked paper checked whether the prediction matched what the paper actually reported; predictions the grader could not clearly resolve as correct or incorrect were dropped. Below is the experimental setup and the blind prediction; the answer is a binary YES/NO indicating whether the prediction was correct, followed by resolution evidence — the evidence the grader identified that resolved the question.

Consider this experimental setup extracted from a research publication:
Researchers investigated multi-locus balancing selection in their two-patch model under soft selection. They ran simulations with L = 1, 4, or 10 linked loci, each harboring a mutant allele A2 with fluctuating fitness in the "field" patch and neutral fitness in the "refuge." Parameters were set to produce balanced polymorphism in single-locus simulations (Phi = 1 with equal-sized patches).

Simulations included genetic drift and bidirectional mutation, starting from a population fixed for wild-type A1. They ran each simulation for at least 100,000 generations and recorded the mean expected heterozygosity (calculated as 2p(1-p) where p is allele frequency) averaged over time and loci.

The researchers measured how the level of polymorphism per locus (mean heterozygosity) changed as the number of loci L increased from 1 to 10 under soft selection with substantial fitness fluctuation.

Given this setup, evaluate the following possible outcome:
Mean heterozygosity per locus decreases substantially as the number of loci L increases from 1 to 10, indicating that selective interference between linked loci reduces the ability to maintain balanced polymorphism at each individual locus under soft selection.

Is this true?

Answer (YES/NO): NO